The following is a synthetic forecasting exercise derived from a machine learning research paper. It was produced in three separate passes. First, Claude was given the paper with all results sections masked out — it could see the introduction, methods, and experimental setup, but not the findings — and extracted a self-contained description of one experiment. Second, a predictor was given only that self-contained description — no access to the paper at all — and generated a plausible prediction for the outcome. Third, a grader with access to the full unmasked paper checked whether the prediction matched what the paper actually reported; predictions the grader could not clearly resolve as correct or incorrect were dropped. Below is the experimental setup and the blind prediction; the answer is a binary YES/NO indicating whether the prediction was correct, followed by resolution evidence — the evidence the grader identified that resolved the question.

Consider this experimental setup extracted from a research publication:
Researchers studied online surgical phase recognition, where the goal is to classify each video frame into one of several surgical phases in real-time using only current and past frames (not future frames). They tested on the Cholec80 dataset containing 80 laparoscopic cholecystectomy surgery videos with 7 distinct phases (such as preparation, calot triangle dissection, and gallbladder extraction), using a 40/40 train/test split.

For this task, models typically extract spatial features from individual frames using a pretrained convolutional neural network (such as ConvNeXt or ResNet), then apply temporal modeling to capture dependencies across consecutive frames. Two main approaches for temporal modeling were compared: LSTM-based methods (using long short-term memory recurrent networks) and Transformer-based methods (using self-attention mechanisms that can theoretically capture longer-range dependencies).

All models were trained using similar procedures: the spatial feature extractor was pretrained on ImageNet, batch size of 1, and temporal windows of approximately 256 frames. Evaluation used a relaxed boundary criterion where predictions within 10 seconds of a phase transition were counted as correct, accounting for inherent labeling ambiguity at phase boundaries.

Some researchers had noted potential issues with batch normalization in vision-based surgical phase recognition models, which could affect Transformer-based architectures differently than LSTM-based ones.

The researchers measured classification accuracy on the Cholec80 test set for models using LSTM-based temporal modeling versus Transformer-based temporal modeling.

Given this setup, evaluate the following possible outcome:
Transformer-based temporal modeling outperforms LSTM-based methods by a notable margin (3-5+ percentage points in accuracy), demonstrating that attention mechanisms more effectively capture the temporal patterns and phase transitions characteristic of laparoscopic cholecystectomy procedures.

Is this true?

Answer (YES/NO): NO